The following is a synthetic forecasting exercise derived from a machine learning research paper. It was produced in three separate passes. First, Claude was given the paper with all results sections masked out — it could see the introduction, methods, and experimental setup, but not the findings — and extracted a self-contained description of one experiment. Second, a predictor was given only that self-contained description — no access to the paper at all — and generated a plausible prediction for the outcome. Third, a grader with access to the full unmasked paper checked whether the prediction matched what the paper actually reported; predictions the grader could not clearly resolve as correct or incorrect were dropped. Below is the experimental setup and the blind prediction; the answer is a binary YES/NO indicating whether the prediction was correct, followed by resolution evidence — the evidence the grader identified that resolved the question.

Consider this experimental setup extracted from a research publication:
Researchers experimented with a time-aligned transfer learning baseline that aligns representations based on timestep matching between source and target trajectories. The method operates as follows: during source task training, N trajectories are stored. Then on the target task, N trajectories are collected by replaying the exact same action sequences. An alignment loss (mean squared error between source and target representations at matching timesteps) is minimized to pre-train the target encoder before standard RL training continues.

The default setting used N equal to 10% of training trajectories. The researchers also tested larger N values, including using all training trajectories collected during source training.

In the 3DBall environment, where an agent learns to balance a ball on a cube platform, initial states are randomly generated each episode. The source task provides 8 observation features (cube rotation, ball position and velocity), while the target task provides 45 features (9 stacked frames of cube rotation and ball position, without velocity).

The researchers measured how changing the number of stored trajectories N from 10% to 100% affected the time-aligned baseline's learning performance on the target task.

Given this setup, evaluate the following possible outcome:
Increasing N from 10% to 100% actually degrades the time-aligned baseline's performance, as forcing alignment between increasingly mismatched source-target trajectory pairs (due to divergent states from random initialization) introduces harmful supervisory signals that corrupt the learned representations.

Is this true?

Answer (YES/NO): NO